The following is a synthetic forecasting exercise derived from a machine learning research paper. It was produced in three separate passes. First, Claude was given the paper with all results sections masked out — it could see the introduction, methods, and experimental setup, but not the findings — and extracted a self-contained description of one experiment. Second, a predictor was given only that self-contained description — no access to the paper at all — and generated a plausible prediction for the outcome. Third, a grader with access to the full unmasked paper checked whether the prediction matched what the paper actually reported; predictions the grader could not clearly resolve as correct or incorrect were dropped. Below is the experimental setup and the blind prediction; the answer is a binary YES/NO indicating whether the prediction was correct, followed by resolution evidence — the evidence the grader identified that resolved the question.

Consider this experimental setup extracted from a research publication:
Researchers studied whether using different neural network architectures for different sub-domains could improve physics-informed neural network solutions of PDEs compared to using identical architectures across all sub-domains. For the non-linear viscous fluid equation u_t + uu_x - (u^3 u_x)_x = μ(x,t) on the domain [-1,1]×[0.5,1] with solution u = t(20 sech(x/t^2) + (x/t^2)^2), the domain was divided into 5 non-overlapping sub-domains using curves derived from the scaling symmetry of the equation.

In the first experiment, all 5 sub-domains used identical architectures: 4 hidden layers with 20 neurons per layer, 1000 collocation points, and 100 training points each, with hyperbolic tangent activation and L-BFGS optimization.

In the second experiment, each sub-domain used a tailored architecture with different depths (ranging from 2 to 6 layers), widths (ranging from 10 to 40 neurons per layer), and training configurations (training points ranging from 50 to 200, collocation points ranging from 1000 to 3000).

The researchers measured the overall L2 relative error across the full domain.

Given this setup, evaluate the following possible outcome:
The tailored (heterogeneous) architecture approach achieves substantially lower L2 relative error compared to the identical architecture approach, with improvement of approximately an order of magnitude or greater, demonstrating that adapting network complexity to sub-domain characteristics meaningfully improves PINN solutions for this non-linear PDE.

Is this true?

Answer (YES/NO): YES